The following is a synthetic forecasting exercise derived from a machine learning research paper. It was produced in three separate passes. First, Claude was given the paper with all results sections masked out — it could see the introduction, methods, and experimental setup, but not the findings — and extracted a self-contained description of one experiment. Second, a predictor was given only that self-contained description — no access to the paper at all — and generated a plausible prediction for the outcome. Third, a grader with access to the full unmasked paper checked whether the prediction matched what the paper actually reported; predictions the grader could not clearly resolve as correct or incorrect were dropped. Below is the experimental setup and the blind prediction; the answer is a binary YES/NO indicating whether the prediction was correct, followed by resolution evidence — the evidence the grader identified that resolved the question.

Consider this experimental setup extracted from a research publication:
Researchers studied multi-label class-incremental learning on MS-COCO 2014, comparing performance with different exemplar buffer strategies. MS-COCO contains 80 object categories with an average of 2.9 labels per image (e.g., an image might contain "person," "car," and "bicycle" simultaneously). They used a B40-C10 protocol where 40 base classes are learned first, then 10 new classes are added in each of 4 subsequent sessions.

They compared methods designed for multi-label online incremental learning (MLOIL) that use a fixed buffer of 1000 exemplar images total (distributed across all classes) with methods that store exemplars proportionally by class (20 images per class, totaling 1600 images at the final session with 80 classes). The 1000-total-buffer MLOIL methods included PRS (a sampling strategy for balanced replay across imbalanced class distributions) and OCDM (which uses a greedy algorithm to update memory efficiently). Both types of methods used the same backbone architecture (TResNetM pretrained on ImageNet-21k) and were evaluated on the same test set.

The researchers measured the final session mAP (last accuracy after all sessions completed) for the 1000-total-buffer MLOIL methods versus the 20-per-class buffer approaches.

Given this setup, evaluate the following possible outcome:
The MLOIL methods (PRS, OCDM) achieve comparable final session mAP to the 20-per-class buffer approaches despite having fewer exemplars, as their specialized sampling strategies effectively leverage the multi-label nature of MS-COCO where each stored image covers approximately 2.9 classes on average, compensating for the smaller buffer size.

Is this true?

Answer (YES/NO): NO